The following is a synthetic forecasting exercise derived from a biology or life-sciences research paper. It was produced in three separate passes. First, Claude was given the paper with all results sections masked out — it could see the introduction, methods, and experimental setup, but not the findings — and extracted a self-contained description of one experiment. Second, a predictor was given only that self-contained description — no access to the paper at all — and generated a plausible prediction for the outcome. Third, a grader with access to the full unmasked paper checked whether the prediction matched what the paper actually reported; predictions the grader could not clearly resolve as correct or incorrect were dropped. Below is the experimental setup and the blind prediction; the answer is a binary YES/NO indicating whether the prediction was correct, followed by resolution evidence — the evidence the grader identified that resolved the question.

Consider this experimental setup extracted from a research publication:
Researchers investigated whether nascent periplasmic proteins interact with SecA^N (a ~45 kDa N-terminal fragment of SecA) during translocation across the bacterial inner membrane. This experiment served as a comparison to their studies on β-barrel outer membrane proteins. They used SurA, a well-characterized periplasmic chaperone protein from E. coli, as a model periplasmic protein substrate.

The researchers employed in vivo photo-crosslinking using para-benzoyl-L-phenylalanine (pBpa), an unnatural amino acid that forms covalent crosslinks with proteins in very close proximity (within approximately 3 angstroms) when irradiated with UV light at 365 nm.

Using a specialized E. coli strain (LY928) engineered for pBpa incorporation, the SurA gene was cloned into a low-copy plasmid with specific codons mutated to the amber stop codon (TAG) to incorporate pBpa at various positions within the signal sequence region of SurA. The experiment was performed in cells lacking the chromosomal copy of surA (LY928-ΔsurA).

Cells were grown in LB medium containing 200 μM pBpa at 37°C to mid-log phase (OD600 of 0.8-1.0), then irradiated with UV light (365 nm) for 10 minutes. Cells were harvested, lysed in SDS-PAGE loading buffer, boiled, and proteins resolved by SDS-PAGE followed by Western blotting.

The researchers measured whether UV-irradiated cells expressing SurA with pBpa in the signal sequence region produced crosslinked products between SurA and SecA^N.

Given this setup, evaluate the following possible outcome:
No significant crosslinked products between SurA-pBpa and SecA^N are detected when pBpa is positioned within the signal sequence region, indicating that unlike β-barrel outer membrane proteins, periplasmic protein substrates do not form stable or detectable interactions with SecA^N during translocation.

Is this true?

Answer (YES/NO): YES